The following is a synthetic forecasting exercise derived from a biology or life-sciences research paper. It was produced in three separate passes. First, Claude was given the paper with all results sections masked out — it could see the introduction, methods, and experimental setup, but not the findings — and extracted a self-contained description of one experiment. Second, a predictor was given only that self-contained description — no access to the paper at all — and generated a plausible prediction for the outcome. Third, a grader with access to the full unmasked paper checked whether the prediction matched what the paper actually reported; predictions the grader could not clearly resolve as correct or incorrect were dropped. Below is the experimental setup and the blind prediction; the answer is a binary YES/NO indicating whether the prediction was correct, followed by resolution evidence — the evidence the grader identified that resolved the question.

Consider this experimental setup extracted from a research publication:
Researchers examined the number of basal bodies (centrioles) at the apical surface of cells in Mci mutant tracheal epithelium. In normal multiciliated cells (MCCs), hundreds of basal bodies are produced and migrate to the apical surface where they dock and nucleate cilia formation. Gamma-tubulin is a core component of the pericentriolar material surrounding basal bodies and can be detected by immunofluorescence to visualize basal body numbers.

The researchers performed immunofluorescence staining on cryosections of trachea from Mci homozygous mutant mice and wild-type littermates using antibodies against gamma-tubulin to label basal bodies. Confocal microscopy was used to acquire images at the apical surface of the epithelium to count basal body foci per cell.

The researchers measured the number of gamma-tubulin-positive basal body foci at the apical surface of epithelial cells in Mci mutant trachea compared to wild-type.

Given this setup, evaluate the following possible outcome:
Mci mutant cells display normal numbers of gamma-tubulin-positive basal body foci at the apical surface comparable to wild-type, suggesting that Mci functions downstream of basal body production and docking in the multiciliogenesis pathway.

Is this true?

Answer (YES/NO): NO